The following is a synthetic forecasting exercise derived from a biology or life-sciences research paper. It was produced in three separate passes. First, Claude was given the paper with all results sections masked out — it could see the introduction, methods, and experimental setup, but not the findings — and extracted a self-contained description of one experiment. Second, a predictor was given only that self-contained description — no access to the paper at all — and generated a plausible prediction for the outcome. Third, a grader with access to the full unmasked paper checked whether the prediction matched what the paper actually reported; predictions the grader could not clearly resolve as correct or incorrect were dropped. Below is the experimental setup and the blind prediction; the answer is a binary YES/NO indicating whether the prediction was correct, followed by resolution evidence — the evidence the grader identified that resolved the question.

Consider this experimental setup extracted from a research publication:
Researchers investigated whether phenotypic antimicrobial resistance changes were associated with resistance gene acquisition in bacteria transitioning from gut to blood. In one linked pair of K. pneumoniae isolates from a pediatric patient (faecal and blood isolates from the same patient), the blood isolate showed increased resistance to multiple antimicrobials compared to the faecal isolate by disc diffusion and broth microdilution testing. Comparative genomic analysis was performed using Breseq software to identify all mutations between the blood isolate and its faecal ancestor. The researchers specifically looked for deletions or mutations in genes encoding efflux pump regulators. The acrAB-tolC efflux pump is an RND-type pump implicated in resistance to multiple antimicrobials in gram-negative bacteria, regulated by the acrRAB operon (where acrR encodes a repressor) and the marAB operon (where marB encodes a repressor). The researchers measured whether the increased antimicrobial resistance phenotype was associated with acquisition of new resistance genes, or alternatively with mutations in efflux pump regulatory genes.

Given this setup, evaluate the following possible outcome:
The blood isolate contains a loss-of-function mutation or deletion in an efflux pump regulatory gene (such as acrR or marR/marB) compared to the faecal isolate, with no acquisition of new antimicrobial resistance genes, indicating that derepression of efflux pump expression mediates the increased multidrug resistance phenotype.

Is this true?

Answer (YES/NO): YES